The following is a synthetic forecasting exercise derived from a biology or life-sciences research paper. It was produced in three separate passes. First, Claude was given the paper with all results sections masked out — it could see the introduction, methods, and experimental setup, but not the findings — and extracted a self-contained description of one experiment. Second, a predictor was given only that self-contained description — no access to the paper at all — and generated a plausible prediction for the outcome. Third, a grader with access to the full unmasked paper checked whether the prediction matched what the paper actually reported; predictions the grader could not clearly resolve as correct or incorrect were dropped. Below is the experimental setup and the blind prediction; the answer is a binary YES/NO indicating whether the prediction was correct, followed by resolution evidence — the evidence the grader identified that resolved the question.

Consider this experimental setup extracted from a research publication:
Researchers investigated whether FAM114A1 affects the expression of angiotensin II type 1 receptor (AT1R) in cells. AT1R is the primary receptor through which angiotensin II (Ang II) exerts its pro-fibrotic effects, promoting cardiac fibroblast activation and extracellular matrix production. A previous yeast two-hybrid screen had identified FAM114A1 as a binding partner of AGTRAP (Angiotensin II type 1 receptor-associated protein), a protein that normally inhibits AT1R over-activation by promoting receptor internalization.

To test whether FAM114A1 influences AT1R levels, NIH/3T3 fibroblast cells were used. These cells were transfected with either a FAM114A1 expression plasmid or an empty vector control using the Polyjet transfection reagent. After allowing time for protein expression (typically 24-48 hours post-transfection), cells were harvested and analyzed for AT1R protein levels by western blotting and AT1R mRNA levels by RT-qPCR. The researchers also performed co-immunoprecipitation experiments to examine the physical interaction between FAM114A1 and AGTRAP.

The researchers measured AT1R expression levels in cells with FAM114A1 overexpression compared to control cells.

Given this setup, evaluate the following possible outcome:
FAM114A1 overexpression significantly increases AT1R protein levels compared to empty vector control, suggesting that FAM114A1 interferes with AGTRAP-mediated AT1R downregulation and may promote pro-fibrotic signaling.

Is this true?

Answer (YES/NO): YES